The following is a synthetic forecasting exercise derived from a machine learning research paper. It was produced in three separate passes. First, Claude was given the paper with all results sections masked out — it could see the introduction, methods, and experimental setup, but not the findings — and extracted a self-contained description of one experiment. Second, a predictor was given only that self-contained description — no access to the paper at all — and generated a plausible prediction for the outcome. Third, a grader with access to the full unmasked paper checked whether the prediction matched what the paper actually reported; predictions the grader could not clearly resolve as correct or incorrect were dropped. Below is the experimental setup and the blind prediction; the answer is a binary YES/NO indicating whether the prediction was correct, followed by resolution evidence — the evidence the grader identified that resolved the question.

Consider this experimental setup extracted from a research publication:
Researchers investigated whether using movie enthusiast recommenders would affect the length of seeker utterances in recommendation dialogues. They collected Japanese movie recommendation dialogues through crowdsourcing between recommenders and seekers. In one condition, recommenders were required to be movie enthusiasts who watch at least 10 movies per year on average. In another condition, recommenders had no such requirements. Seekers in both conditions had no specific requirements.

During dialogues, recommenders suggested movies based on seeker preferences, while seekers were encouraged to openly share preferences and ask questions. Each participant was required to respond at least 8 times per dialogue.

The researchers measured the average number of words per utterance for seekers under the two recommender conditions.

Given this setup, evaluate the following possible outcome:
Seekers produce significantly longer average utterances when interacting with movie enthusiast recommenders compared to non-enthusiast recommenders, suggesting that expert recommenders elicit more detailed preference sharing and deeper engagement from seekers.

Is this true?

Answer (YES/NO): NO